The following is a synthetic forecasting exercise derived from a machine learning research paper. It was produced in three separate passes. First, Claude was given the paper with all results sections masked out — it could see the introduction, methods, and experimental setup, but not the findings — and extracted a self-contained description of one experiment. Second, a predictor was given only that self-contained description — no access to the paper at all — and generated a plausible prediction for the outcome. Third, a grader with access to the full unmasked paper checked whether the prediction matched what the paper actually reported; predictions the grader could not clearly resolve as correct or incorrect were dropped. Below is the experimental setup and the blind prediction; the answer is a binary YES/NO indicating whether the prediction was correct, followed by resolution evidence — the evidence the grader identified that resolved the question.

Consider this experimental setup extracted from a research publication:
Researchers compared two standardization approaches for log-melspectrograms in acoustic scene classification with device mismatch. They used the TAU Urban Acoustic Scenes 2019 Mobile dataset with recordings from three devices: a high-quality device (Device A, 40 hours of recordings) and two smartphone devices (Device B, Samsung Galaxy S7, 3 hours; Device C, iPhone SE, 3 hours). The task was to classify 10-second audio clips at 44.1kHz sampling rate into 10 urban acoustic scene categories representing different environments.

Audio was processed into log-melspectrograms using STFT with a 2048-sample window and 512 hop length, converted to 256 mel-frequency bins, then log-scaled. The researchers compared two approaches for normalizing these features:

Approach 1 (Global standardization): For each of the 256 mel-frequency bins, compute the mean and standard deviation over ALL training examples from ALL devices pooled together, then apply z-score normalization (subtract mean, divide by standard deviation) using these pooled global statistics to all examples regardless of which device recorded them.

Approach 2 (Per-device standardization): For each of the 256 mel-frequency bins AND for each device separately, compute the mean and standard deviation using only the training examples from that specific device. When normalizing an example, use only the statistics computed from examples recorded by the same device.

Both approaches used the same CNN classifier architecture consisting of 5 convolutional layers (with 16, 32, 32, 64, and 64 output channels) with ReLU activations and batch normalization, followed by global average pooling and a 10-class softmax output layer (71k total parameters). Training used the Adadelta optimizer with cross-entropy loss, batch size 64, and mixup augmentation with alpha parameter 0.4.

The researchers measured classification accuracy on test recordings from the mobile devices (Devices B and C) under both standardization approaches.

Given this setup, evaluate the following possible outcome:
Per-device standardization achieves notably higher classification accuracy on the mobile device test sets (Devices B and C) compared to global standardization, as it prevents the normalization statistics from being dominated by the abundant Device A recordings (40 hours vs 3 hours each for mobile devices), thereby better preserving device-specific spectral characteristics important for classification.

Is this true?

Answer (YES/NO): YES